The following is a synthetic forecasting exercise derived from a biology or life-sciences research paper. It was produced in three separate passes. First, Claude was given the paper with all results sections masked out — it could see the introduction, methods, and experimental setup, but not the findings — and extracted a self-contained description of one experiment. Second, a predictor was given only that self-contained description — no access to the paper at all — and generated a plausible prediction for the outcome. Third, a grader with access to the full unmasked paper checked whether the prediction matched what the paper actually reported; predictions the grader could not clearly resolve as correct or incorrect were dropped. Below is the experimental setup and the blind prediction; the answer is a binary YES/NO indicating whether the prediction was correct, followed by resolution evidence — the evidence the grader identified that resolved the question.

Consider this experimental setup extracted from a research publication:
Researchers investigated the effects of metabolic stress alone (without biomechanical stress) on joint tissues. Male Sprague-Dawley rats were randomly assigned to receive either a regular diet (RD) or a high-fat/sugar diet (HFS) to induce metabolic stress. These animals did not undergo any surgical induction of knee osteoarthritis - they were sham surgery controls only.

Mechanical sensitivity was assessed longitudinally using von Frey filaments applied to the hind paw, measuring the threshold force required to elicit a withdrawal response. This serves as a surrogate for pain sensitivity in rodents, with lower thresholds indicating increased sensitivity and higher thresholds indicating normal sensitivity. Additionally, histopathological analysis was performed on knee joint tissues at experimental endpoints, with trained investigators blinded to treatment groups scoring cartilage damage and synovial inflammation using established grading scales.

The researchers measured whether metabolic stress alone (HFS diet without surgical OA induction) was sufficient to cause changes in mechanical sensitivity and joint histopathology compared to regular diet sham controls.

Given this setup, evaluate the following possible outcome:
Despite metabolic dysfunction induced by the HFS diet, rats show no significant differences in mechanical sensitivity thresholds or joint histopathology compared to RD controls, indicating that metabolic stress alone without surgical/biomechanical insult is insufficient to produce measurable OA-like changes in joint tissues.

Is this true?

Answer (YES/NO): NO